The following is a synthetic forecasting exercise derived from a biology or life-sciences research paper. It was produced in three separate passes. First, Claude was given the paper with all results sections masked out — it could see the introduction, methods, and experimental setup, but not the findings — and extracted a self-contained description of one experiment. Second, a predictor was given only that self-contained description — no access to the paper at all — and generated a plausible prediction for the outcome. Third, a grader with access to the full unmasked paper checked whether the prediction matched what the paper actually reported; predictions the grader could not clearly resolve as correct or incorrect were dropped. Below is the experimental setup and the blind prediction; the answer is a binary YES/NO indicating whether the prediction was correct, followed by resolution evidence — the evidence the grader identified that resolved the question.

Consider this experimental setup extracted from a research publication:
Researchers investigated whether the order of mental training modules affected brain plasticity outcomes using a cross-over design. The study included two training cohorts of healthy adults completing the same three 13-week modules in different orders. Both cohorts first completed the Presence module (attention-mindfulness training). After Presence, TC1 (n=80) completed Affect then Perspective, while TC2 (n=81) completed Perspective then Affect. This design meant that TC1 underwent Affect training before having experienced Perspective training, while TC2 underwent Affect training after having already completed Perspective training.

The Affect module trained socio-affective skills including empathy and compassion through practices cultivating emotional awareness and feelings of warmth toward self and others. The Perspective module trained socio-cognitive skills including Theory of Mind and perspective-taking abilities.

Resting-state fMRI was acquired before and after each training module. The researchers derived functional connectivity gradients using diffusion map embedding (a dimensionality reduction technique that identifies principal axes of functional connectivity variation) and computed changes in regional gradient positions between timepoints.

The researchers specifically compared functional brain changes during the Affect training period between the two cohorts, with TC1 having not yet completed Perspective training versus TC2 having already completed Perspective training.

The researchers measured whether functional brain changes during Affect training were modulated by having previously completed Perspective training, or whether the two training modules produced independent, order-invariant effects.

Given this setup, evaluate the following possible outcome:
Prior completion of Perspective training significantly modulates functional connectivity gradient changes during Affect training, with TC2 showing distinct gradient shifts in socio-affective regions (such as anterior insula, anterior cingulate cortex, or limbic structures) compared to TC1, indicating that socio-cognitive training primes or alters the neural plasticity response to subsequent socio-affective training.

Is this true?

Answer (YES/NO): NO